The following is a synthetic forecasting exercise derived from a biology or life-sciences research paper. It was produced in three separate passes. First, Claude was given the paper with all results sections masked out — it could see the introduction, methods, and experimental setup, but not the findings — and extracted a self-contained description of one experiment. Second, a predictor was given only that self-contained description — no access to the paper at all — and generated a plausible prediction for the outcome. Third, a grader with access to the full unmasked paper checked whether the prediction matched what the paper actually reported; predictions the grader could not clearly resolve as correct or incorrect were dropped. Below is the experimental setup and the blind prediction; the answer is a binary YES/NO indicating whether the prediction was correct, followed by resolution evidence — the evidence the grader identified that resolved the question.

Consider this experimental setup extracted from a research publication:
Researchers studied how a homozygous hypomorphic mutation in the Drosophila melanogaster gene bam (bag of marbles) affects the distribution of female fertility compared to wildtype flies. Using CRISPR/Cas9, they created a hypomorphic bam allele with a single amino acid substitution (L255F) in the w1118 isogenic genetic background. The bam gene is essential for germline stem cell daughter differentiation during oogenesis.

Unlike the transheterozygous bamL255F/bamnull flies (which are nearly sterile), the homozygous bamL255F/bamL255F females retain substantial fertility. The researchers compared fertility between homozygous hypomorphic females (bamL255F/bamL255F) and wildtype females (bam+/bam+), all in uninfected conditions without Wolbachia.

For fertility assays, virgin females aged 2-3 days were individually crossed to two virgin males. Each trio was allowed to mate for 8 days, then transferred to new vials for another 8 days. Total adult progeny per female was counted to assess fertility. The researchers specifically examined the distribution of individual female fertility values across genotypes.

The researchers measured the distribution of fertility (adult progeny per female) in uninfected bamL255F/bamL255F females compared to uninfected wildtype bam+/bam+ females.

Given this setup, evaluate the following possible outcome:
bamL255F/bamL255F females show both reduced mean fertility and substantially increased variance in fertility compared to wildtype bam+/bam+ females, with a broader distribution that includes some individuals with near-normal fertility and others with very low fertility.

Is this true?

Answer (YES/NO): NO